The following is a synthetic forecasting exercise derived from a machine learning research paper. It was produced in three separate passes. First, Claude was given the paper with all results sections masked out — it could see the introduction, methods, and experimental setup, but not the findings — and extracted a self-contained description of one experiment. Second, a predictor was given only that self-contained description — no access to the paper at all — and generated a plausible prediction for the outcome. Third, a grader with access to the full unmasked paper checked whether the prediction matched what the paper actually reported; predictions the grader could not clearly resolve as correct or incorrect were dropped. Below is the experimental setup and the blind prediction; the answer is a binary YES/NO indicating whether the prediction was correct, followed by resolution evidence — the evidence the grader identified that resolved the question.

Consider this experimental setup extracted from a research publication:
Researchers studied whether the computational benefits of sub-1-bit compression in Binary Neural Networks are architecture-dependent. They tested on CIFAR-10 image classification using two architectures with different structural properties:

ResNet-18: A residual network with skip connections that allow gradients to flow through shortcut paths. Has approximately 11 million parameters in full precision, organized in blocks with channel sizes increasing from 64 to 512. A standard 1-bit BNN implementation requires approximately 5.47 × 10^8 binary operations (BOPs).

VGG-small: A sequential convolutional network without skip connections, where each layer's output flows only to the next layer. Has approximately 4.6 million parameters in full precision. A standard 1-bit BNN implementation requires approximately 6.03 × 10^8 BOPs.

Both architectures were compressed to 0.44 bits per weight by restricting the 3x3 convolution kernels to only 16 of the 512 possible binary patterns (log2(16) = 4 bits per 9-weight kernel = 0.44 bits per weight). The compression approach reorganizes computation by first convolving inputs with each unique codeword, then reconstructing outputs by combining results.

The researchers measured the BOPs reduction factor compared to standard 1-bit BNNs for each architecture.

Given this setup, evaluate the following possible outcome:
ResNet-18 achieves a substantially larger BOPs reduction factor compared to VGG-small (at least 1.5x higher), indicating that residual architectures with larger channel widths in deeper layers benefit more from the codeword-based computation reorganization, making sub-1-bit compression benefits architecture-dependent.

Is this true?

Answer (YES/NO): NO